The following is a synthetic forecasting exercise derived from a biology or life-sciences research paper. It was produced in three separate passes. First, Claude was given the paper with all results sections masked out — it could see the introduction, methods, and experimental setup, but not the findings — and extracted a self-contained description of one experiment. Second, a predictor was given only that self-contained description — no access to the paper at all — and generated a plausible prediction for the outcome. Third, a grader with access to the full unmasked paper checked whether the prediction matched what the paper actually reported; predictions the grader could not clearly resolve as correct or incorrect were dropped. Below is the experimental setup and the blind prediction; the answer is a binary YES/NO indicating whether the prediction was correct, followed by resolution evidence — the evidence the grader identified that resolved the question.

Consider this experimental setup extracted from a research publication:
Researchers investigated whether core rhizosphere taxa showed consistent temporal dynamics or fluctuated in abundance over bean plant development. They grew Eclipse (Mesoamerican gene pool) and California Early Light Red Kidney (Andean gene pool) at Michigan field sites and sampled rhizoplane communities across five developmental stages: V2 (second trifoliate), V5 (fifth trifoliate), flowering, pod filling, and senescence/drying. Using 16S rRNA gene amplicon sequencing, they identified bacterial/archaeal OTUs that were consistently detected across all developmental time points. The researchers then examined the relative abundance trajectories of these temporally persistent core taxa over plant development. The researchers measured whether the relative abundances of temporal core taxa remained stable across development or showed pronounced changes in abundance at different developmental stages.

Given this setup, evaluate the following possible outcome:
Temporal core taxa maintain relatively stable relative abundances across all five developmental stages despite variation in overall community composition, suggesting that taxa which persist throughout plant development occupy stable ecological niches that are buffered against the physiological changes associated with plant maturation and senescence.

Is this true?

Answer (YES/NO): NO